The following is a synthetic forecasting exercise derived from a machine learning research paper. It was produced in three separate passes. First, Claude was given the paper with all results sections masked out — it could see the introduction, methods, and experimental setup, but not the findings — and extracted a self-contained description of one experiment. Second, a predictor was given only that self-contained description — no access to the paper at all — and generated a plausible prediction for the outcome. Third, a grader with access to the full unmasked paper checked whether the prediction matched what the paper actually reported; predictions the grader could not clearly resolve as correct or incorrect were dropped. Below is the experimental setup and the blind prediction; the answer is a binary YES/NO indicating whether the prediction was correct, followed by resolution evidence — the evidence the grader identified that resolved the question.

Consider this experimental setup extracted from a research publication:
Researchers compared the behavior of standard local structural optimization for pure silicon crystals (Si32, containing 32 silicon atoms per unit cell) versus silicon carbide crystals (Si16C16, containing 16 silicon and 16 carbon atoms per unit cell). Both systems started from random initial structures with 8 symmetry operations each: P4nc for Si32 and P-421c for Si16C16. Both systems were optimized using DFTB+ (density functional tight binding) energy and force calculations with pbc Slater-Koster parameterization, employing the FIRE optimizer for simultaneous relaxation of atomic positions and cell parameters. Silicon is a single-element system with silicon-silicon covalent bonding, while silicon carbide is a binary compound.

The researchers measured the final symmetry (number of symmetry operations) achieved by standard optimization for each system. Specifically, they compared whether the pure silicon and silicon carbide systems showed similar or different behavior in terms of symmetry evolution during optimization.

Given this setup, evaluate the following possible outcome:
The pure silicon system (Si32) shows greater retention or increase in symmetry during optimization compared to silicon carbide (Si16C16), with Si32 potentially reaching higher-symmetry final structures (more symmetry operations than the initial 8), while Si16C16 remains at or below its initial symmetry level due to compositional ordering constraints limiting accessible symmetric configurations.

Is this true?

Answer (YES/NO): NO